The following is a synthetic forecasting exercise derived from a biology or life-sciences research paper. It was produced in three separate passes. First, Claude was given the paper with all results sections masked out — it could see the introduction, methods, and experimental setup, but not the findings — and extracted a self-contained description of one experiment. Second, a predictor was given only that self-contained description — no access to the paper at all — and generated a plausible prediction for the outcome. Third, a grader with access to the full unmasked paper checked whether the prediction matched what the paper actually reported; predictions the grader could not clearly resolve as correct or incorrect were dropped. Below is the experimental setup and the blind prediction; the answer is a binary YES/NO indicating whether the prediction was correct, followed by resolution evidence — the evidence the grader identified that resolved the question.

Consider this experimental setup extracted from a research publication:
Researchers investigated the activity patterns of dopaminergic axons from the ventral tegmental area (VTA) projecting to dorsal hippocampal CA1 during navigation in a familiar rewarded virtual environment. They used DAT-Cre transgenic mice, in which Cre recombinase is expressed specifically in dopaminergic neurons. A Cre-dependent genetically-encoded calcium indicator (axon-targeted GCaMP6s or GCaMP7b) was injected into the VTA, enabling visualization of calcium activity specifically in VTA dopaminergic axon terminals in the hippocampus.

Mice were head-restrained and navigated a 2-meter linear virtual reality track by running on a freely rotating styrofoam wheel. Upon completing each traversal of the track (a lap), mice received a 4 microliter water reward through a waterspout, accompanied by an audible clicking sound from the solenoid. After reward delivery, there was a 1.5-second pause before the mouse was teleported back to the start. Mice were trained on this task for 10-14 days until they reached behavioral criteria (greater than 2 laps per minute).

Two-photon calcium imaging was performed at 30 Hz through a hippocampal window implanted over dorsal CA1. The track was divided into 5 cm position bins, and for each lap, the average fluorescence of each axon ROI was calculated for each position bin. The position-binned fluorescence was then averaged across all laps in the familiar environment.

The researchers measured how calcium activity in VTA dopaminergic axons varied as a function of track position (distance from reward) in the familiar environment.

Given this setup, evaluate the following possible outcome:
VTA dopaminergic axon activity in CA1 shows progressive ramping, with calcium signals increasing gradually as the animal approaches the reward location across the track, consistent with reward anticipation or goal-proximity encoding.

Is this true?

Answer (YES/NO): YES